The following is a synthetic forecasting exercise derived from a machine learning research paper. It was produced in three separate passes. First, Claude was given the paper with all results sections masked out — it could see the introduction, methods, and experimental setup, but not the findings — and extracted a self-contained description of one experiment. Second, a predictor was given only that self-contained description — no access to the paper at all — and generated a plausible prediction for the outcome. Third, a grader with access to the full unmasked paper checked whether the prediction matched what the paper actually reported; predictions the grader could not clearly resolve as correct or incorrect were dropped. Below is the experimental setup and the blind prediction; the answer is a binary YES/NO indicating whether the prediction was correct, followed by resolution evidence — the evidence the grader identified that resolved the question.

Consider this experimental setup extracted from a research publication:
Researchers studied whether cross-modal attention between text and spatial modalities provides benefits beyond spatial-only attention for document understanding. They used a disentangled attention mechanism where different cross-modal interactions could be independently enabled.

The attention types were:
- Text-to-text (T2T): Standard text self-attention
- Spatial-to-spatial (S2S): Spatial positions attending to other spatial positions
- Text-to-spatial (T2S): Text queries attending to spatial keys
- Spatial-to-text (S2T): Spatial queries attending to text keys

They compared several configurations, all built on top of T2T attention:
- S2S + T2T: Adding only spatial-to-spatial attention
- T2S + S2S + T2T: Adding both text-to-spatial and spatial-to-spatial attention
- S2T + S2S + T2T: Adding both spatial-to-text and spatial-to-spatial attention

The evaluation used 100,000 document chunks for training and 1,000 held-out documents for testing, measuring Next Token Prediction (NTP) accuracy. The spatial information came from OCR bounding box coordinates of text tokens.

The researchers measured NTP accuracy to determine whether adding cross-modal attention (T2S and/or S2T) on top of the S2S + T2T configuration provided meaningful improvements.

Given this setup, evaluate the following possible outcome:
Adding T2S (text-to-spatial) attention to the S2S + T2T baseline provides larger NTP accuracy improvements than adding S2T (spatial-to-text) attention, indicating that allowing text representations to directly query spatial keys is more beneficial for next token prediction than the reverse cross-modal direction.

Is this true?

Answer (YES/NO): NO